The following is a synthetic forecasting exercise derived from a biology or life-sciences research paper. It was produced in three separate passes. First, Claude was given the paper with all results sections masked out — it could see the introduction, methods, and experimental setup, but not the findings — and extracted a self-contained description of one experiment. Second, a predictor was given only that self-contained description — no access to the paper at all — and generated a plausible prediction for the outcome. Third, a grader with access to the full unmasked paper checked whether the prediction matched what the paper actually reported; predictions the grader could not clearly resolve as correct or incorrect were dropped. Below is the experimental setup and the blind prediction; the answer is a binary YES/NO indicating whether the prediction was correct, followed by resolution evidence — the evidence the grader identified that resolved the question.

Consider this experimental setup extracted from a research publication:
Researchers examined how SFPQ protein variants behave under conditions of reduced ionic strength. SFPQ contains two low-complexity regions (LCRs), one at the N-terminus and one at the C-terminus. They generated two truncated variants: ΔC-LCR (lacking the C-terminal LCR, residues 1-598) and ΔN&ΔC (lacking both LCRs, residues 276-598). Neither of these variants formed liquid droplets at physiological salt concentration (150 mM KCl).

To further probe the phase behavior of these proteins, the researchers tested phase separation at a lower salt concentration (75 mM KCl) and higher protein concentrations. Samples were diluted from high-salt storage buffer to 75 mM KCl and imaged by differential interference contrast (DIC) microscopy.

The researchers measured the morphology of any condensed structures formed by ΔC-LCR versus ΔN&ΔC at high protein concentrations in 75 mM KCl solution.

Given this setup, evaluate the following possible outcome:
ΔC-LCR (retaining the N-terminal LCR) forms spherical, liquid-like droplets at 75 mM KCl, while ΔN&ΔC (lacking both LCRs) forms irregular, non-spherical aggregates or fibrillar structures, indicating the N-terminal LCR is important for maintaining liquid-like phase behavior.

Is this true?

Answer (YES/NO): YES